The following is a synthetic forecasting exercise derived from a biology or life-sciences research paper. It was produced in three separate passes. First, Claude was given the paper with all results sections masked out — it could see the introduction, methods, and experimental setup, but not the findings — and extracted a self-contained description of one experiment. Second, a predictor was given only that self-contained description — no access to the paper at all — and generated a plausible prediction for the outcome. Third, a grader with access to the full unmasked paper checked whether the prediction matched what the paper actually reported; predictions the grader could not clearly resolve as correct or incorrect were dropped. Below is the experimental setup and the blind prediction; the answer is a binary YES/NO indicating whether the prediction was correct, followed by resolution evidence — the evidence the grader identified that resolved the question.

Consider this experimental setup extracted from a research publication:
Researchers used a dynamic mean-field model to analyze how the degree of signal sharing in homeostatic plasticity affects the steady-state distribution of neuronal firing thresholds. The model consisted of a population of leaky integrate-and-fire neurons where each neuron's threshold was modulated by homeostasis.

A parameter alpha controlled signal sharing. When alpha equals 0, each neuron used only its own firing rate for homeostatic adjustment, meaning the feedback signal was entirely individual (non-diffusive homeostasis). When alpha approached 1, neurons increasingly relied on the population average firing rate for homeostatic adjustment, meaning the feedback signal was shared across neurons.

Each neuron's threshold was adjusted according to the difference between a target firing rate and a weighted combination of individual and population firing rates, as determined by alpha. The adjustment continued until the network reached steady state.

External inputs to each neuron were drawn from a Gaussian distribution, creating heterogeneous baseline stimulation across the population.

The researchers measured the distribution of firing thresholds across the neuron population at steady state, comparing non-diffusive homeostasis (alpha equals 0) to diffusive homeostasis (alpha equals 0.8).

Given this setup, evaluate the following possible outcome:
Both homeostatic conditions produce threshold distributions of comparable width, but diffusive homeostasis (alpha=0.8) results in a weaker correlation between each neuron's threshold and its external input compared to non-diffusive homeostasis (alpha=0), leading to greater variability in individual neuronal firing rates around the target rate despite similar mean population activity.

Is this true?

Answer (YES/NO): NO